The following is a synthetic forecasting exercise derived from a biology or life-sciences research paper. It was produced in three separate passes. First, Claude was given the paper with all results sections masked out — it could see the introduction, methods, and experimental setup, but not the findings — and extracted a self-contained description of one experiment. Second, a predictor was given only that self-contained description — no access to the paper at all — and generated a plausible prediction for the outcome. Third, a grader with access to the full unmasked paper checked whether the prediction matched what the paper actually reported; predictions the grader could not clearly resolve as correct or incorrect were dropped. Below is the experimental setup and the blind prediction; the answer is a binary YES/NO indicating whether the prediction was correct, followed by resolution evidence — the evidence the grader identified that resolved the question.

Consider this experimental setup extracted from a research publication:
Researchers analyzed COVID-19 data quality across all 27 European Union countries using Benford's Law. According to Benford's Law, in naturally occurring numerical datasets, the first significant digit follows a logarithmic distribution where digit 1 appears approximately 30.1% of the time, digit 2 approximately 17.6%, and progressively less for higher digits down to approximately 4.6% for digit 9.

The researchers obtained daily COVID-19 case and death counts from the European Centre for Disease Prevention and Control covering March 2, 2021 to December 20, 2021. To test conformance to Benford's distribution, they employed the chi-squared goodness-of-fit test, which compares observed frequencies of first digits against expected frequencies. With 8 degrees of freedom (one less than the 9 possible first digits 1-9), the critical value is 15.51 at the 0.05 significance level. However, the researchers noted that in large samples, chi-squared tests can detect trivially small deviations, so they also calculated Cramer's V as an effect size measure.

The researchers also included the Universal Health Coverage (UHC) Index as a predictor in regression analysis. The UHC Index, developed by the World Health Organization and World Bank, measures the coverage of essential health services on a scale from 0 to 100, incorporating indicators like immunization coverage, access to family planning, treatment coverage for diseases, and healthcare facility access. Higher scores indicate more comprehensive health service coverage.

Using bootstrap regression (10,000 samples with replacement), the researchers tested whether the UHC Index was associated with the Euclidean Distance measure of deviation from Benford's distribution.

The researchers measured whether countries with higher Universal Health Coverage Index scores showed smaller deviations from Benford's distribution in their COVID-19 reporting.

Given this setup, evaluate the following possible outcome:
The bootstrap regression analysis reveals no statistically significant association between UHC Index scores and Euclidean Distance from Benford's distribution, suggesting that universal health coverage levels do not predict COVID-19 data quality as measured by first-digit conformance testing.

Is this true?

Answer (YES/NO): YES